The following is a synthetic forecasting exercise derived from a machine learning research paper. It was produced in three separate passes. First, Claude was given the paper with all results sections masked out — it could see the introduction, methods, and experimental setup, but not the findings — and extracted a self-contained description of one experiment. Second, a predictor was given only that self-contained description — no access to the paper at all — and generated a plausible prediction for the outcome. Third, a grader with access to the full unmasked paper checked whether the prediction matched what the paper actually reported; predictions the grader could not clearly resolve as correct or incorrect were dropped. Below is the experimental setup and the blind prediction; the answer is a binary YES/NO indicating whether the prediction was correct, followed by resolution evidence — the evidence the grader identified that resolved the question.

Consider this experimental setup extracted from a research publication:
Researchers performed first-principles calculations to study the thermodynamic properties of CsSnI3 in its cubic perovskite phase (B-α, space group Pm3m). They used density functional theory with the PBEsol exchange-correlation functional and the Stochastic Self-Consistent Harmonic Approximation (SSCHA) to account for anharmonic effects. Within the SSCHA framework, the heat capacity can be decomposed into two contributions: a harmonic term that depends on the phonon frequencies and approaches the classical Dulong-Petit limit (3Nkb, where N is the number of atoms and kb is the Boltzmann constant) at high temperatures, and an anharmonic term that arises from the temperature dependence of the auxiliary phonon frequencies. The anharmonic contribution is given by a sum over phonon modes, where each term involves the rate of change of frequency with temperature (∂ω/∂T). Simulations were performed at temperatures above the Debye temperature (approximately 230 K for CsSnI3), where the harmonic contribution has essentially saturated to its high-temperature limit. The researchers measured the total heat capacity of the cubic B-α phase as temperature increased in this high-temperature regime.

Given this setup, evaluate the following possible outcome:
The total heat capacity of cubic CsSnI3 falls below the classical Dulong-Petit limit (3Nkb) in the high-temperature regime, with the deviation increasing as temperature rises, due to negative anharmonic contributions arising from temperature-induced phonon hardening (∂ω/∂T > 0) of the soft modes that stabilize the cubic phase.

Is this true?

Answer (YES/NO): NO